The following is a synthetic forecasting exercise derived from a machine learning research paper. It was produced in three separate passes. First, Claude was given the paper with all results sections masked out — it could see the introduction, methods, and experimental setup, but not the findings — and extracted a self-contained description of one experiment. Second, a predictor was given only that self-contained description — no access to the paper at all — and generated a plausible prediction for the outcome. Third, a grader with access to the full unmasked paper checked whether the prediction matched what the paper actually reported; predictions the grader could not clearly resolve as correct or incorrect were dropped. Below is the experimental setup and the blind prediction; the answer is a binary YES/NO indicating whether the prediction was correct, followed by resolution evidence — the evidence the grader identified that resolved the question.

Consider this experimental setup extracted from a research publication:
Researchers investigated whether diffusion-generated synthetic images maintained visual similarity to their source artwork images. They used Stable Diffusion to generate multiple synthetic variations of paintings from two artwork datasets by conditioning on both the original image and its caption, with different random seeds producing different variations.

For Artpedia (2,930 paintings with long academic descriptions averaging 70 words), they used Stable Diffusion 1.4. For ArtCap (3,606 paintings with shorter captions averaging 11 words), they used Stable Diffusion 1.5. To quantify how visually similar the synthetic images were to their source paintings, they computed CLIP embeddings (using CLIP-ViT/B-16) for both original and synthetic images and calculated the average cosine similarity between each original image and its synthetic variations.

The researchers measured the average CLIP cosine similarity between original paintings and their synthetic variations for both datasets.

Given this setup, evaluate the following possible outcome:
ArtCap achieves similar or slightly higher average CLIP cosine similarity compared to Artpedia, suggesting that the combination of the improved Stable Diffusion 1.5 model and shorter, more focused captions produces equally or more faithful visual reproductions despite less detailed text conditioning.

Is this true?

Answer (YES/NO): NO